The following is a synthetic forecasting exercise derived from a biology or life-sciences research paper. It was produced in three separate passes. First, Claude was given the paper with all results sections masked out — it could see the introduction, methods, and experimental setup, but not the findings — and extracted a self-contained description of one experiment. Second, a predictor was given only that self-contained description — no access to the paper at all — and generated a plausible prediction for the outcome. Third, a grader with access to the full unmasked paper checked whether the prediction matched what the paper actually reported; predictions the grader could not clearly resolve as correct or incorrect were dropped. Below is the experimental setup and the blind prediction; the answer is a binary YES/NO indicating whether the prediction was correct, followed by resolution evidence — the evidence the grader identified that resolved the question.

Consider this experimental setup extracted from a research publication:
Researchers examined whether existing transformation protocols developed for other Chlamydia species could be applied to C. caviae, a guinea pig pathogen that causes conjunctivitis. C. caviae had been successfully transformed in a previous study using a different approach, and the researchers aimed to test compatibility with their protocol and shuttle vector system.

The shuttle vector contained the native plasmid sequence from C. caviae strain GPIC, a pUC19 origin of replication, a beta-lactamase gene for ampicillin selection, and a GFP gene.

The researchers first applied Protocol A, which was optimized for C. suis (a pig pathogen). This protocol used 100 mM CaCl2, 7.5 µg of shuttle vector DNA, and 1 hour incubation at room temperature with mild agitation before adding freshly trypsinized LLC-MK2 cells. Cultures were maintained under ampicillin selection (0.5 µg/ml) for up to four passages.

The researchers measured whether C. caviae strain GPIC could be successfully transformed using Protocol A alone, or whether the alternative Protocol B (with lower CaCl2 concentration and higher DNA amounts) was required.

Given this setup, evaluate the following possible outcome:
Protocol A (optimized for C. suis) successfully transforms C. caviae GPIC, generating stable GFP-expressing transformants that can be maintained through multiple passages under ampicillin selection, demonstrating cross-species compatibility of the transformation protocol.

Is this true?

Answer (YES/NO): NO